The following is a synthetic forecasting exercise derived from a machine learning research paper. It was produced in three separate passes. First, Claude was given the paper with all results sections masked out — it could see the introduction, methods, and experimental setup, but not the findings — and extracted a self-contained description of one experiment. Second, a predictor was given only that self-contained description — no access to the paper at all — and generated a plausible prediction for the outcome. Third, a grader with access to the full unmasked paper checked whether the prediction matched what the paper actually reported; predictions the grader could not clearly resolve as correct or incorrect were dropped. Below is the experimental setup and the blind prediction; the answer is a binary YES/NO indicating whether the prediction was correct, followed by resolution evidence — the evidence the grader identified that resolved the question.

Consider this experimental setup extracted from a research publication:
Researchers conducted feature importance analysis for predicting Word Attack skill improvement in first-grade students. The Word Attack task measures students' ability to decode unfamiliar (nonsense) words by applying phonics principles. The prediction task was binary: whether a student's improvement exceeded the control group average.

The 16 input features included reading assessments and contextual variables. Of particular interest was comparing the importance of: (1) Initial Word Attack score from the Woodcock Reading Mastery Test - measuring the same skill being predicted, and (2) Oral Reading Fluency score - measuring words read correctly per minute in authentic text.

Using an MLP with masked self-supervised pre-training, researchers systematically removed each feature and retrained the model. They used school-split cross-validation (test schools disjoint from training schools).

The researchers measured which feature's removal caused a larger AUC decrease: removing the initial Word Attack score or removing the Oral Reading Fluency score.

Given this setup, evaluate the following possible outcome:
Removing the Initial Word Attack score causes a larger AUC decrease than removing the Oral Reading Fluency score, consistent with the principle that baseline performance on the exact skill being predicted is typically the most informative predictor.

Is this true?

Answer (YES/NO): YES